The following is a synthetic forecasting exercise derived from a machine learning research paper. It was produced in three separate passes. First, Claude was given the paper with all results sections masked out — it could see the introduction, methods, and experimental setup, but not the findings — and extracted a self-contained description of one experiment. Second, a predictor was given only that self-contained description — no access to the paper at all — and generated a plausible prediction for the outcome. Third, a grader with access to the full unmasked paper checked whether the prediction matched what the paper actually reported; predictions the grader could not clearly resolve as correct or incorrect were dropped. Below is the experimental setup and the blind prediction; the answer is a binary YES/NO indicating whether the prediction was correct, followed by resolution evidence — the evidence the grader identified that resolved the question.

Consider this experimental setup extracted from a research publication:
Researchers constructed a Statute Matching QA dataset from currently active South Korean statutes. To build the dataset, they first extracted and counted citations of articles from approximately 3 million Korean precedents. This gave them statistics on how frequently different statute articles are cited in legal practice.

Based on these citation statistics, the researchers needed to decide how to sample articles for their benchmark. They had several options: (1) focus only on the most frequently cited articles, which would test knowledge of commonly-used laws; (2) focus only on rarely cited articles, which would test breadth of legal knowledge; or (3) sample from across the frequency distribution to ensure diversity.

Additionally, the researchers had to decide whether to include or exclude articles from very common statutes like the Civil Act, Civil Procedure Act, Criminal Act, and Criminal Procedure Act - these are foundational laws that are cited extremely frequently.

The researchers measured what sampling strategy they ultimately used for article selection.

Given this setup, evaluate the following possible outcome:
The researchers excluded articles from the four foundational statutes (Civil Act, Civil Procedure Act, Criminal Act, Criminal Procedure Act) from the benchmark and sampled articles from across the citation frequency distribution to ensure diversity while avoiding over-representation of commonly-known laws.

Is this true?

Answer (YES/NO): NO